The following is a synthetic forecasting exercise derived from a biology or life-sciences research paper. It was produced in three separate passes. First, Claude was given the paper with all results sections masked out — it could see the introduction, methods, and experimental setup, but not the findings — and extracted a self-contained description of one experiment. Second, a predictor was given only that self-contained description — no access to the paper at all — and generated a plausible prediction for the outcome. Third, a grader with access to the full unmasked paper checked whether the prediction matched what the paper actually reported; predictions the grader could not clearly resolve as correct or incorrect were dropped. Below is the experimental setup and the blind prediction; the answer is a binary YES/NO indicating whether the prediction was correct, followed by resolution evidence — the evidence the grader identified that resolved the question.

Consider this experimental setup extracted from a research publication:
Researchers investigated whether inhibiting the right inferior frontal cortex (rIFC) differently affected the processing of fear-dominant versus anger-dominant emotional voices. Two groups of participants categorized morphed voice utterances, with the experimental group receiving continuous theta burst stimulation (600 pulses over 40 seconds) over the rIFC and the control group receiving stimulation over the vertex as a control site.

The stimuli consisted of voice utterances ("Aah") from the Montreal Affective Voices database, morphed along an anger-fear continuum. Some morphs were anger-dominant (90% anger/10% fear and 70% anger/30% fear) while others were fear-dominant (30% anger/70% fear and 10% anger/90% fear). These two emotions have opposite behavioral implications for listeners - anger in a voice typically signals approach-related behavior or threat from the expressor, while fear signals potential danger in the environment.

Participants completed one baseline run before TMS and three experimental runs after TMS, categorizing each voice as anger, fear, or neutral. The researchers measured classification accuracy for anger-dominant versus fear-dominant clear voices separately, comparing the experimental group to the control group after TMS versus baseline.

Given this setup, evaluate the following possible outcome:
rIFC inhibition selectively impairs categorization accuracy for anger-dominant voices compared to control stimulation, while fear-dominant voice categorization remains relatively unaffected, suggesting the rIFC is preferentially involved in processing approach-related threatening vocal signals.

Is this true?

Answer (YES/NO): NO